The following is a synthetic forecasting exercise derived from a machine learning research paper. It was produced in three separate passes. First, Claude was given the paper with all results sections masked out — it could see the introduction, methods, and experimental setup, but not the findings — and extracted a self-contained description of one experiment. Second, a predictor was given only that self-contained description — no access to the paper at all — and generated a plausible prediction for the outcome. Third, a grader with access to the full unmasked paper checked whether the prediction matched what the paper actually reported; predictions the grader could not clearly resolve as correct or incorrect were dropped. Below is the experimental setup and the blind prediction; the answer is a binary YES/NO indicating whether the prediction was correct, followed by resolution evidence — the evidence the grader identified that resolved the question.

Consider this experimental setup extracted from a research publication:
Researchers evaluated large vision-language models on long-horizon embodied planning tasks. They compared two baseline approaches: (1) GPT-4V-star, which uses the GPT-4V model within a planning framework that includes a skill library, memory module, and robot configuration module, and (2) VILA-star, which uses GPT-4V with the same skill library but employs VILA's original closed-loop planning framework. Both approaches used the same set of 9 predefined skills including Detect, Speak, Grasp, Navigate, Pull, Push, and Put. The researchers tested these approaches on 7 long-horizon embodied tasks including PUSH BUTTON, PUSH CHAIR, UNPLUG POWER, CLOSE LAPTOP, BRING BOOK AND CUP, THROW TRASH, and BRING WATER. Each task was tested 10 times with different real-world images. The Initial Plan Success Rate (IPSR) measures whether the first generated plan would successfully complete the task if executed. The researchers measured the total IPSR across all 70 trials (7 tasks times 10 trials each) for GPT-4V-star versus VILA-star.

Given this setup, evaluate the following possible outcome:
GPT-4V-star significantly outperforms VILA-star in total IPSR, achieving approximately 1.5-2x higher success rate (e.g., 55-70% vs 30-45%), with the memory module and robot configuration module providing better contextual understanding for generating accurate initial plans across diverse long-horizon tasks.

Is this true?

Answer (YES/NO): NO